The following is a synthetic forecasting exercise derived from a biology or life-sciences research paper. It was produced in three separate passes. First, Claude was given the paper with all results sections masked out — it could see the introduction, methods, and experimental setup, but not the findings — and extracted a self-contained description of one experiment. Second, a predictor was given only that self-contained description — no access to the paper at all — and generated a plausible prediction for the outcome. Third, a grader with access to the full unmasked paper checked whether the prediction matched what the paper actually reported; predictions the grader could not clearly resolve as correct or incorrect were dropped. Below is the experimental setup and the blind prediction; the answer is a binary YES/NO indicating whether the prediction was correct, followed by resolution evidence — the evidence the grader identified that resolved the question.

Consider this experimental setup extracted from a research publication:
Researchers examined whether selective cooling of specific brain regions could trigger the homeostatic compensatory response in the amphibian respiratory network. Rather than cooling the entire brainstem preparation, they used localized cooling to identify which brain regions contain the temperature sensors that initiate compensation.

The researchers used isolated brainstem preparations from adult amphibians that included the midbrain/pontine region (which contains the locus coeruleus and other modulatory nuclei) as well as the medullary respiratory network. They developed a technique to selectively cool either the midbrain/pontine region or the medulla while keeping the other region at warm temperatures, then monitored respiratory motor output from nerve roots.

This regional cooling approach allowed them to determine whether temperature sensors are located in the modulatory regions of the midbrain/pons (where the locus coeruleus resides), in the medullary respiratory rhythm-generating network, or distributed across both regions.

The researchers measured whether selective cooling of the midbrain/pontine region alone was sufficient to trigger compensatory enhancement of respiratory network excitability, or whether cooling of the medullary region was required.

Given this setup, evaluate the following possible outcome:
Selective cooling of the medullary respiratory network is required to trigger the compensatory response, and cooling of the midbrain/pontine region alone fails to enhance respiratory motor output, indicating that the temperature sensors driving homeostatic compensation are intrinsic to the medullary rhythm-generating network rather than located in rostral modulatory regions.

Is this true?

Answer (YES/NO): NO